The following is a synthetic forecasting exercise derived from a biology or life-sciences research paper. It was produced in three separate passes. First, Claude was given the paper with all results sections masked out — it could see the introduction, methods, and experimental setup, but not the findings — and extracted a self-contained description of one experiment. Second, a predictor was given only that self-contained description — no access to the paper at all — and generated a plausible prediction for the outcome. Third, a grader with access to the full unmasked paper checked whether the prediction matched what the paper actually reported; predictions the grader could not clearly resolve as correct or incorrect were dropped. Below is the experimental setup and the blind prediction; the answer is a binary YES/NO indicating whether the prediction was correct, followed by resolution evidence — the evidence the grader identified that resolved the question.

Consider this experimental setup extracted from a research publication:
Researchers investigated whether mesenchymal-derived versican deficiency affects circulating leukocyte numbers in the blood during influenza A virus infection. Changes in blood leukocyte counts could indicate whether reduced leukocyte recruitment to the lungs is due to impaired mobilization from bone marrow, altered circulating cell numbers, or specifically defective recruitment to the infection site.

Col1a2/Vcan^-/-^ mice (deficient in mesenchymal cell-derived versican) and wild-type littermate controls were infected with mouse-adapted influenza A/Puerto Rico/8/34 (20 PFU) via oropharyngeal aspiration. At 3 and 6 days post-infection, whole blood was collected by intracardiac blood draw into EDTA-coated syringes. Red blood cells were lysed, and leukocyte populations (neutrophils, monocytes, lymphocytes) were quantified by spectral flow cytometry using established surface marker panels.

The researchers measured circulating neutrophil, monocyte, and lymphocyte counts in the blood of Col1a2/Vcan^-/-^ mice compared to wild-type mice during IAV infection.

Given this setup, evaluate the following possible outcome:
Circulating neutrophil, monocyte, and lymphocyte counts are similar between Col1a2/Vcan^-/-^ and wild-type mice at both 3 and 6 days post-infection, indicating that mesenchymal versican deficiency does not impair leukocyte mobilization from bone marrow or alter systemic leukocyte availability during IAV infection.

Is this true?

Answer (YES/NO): NO